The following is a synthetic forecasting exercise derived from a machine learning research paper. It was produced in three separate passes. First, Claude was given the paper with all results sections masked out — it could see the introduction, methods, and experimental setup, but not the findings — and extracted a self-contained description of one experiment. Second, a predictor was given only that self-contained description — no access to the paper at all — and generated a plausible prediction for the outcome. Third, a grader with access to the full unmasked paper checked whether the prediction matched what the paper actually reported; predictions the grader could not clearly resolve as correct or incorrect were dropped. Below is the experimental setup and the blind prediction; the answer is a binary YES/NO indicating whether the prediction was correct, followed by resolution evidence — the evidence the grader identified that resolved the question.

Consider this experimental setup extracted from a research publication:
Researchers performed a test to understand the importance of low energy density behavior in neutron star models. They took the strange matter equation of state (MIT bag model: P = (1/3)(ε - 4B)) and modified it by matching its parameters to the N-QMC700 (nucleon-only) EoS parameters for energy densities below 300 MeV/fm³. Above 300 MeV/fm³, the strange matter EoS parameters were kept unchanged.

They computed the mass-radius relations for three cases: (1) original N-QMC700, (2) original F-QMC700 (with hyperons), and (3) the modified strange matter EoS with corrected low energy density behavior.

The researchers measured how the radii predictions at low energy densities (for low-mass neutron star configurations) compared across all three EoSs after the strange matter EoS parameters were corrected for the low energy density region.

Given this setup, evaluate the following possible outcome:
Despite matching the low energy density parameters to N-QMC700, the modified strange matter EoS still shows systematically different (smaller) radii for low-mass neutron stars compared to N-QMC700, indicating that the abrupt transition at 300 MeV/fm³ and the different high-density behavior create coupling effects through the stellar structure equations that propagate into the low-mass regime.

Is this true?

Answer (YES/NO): NO